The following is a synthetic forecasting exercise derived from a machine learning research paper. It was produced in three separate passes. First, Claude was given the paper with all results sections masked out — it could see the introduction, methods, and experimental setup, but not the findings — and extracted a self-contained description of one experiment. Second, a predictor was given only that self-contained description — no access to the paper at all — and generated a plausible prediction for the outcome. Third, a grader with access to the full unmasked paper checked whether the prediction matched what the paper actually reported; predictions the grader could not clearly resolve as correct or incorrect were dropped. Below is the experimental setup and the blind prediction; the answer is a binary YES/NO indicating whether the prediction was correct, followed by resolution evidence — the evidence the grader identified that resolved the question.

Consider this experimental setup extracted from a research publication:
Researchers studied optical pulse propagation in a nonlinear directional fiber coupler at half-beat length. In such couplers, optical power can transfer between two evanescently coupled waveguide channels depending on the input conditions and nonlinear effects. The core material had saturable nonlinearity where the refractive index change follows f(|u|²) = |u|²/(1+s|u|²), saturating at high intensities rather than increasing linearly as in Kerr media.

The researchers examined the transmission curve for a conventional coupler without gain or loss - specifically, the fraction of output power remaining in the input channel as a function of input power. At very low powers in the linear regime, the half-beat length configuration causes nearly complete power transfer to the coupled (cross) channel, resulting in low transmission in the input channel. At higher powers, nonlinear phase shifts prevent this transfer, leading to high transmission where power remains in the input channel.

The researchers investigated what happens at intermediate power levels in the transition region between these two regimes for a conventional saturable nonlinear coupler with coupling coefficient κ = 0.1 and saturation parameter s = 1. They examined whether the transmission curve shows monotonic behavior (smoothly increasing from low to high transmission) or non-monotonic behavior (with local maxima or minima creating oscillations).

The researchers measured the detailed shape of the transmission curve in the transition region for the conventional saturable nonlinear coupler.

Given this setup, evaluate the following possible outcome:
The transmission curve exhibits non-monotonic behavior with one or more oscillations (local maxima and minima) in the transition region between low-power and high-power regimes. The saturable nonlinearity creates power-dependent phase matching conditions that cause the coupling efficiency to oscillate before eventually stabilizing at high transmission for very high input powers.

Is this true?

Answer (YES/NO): YES